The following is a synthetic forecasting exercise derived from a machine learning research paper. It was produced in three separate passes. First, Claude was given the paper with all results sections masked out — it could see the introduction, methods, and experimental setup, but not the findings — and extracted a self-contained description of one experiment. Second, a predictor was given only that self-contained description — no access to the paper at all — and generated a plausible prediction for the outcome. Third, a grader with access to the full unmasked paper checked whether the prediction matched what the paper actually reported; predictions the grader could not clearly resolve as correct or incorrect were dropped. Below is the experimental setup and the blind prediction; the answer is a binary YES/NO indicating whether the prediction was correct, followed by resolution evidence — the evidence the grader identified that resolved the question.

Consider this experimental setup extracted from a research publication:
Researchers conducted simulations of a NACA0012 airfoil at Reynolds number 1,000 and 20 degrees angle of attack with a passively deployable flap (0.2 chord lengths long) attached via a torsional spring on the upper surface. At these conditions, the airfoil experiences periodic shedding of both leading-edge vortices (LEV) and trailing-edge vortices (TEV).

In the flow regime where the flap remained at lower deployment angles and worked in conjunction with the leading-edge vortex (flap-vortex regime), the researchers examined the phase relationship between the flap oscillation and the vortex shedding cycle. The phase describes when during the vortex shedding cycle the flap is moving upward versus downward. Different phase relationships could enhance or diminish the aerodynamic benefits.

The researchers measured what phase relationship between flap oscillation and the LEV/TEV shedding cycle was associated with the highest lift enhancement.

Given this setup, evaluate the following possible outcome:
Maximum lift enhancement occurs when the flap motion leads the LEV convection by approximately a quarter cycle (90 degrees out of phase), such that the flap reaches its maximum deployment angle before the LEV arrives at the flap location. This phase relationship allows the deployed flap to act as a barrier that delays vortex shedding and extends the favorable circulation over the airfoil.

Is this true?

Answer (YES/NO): NO